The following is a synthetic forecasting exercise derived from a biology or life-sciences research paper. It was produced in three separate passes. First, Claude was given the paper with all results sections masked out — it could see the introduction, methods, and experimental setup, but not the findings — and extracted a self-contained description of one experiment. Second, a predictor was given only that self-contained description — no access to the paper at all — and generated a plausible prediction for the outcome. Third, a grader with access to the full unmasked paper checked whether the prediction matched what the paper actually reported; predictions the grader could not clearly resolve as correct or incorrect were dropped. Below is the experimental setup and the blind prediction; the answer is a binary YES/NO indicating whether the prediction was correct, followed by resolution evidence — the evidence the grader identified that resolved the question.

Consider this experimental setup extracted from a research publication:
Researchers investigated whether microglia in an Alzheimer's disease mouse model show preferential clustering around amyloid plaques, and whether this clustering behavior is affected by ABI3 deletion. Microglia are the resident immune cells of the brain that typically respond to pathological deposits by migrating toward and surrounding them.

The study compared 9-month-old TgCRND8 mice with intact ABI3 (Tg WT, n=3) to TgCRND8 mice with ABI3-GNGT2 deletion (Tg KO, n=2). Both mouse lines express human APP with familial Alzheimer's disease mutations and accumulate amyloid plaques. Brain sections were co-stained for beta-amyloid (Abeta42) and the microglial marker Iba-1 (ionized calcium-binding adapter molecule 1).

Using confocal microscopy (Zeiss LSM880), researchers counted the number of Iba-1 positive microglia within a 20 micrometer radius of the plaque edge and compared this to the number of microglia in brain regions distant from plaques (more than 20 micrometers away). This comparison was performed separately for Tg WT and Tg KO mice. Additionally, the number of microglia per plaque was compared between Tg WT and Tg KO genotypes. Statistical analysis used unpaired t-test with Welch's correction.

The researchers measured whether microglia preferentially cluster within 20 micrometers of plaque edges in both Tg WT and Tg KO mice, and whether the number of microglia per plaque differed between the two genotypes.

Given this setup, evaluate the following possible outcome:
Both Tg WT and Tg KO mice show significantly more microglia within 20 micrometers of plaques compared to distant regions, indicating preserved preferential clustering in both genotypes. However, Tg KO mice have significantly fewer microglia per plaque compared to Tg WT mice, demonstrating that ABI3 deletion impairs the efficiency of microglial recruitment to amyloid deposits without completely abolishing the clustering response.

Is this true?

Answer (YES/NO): YES